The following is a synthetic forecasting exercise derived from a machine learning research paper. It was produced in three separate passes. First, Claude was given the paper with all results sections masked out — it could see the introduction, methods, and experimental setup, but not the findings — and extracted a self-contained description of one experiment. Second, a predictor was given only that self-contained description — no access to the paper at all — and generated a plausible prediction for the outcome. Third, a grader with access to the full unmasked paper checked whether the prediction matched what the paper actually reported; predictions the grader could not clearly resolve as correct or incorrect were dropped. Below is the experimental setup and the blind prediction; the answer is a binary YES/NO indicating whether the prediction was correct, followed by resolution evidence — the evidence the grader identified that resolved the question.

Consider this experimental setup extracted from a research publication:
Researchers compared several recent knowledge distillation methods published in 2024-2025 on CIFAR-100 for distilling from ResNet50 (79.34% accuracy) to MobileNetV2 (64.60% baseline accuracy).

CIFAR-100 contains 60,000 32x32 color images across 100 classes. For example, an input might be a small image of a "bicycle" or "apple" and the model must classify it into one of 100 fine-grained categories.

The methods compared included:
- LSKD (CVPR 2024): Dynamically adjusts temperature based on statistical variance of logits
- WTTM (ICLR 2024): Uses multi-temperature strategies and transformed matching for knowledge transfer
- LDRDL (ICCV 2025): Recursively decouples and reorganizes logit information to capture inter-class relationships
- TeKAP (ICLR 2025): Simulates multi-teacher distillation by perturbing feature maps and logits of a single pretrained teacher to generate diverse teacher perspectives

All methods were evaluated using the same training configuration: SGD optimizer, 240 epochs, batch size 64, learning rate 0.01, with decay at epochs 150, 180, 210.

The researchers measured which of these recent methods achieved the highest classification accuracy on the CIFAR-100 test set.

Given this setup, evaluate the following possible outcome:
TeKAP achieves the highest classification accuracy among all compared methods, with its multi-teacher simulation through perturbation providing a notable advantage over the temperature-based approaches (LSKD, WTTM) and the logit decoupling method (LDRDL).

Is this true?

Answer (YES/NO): NO